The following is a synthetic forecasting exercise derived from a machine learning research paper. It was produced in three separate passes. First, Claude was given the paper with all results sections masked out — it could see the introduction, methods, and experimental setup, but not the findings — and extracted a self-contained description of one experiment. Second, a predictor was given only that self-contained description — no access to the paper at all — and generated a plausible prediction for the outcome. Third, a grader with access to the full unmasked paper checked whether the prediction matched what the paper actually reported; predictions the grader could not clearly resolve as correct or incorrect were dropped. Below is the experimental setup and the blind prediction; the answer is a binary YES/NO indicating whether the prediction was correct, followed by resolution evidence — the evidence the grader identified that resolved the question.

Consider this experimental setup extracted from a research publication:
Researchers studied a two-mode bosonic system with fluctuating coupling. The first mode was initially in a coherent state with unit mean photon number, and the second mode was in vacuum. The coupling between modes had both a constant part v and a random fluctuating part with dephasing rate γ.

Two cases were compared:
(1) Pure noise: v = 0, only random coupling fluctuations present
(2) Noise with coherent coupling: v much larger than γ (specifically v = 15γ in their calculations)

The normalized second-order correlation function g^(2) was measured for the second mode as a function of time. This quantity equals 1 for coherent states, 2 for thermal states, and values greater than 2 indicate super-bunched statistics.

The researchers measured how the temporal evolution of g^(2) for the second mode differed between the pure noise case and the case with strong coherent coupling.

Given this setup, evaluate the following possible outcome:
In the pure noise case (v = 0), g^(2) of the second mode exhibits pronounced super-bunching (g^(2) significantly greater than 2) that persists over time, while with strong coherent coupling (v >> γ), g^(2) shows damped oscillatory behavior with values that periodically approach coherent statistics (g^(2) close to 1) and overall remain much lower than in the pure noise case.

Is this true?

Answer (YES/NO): NO